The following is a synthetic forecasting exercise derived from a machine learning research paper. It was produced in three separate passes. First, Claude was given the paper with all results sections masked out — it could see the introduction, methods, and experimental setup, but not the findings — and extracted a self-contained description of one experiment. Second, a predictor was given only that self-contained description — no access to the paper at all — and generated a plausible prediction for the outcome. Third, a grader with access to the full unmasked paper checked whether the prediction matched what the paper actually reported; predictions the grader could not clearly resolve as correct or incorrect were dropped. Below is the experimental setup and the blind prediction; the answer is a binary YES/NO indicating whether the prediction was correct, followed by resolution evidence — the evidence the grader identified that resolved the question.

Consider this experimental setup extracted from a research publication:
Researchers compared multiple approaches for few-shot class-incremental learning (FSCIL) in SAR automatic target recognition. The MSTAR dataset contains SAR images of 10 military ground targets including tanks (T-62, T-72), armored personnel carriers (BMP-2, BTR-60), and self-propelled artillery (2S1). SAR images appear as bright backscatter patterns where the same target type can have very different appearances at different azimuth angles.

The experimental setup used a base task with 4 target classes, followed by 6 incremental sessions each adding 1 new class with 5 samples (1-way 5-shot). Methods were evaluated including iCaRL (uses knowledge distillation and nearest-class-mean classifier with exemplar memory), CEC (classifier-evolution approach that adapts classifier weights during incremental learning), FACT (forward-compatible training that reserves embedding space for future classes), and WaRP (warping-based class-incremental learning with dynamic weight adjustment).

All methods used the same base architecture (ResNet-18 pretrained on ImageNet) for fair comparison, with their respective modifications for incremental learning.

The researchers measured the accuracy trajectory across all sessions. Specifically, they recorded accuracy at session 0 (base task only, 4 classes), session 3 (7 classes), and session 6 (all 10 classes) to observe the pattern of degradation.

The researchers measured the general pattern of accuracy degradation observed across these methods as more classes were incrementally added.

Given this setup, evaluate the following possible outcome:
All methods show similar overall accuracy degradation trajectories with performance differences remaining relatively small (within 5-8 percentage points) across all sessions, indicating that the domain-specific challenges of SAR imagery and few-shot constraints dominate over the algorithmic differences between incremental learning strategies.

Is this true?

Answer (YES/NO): NO